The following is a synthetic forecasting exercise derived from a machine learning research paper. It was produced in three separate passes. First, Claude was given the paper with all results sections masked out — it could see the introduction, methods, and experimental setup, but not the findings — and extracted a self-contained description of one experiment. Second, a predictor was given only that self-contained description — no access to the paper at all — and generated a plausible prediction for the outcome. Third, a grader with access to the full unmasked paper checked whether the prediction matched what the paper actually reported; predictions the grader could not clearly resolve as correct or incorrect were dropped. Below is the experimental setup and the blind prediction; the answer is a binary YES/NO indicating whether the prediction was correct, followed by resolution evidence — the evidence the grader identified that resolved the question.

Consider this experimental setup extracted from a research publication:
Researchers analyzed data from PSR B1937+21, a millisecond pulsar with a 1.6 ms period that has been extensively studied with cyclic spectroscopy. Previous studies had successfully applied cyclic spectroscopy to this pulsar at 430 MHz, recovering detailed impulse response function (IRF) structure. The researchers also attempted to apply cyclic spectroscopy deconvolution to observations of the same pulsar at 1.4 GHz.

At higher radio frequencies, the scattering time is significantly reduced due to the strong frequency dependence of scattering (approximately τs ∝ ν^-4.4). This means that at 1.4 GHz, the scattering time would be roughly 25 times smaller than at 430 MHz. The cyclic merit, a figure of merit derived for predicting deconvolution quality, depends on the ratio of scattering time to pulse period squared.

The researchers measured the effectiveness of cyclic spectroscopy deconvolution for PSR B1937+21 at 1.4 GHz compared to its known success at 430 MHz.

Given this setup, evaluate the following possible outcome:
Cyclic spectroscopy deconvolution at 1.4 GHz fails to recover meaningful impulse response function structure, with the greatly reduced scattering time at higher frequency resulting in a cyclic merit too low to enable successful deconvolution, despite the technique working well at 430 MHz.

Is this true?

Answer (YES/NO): YES